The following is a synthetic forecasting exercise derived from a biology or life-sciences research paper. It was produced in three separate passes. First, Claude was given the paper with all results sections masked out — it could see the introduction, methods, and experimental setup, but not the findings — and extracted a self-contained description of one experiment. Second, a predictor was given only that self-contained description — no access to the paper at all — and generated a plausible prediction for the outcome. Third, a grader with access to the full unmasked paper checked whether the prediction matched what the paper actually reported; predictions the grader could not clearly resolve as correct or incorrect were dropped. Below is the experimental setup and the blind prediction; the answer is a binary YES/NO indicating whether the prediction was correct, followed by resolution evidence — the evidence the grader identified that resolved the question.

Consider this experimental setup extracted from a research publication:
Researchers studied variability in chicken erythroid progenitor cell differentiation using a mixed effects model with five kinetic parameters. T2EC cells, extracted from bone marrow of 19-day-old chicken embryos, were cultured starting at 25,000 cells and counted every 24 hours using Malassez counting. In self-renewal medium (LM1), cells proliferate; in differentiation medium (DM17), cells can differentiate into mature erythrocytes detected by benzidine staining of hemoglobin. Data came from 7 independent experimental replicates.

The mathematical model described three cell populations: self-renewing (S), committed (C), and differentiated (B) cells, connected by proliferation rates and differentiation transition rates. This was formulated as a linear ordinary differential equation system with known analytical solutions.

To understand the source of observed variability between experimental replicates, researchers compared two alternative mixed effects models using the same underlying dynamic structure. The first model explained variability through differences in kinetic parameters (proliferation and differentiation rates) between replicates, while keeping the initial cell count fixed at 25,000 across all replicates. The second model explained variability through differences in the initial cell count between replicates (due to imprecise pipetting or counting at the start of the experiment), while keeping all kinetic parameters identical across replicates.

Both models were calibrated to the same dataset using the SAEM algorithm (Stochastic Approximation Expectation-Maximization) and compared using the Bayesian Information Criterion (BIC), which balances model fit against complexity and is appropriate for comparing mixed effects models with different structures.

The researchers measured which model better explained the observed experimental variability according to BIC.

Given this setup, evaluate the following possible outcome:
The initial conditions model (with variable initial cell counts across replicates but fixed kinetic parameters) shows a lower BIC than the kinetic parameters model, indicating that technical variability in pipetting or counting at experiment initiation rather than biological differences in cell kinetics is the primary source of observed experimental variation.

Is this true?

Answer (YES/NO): NO